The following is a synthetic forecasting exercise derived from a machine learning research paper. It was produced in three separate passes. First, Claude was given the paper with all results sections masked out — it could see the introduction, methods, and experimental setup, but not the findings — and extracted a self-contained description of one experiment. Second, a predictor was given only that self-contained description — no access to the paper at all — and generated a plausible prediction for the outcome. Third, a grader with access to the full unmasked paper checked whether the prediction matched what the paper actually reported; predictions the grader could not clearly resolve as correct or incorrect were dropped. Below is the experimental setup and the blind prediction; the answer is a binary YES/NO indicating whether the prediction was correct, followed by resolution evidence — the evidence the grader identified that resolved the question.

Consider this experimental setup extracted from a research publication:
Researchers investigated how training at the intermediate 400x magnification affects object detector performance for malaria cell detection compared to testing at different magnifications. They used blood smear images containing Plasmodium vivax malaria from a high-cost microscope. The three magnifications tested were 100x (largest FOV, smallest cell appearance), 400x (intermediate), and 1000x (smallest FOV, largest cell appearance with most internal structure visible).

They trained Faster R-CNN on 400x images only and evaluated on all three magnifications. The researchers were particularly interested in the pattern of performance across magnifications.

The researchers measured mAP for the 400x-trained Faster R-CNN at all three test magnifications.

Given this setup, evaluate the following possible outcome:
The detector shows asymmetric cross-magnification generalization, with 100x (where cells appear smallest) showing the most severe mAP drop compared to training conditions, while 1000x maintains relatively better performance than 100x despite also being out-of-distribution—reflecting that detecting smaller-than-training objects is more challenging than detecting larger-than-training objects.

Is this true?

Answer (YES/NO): YES